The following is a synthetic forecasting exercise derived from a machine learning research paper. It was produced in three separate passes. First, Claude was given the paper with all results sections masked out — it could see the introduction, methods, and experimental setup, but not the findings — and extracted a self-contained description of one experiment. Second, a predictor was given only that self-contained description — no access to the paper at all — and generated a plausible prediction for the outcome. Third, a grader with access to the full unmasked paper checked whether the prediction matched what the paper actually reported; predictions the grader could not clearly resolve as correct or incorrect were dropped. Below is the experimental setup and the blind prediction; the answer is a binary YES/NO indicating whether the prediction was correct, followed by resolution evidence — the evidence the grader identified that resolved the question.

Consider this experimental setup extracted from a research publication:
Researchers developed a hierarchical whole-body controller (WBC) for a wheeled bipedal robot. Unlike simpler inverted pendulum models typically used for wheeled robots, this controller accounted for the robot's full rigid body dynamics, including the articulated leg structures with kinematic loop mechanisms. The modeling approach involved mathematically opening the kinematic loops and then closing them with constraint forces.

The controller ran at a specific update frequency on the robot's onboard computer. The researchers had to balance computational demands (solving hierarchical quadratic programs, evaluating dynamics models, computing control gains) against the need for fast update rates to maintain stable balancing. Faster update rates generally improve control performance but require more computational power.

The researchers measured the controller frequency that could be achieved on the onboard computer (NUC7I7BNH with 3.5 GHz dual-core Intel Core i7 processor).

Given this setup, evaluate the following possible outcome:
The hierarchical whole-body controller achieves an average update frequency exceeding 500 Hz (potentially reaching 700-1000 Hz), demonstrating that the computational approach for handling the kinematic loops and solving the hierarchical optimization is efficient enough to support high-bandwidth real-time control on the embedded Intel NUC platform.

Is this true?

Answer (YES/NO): NO